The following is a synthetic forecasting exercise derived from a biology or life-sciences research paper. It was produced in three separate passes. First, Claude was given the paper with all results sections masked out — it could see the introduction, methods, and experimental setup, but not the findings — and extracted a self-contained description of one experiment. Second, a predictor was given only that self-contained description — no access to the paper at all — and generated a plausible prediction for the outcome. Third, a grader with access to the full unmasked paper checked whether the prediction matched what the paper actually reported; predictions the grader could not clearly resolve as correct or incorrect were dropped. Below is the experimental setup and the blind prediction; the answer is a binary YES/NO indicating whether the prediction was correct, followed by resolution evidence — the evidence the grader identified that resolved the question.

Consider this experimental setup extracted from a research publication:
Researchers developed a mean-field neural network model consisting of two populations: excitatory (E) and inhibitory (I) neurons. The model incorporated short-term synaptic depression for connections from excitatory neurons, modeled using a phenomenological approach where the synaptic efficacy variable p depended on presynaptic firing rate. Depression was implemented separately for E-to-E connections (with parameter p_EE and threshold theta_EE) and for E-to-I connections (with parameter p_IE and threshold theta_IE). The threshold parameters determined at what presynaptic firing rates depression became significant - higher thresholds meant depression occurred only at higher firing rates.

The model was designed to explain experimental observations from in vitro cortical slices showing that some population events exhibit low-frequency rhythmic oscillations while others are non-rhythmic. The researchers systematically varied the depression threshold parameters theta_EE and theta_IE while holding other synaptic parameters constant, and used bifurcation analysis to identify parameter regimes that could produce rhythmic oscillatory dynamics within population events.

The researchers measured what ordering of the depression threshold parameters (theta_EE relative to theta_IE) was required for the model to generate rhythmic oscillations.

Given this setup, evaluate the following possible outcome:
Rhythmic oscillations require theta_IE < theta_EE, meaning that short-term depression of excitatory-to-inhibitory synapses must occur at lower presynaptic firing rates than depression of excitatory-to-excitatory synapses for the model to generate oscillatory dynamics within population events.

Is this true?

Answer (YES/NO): YES